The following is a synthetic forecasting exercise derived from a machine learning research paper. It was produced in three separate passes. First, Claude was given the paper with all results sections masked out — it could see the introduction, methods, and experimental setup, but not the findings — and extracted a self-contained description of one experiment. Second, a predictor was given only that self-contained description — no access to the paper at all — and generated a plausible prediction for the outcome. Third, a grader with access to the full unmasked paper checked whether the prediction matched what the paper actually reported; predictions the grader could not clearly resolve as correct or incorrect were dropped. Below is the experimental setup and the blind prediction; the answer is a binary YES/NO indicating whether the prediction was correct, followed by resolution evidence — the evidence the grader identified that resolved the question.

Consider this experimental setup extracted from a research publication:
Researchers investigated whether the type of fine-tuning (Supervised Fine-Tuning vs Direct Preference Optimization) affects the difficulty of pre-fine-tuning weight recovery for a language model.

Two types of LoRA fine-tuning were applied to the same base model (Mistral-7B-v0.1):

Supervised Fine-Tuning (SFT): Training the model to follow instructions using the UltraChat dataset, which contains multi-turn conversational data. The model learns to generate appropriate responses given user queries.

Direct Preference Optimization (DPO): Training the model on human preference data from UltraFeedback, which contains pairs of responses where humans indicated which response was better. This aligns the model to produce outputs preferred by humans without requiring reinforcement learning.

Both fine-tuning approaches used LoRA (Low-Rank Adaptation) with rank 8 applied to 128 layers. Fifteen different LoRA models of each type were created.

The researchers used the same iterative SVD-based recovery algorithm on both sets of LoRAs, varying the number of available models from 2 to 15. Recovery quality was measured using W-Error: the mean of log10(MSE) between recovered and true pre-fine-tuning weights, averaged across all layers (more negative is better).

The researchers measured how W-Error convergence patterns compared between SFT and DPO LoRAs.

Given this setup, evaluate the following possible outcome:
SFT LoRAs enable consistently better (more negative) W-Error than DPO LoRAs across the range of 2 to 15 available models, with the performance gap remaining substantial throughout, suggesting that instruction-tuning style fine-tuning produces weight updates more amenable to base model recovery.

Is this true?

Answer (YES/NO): NO